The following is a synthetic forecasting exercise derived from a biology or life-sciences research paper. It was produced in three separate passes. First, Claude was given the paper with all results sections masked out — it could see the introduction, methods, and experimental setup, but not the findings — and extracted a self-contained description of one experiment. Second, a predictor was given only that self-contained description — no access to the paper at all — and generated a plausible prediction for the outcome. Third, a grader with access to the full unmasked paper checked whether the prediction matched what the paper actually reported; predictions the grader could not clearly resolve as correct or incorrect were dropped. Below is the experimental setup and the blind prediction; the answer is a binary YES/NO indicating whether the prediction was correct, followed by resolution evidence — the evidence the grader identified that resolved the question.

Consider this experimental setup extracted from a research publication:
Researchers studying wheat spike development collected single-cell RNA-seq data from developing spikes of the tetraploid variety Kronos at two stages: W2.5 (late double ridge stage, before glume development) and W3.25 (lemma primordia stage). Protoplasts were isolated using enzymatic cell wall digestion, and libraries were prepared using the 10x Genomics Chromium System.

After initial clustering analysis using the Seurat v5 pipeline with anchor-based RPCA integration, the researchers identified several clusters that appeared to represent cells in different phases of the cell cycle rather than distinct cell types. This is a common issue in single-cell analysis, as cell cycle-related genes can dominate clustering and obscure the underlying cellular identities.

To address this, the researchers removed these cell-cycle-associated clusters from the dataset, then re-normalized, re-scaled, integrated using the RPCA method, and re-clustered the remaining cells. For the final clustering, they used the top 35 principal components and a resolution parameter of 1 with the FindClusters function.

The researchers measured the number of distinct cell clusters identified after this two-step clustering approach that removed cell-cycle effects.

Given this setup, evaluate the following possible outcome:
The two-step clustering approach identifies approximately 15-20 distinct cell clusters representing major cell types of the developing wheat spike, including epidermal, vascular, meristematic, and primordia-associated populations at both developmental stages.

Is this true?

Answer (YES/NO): NO